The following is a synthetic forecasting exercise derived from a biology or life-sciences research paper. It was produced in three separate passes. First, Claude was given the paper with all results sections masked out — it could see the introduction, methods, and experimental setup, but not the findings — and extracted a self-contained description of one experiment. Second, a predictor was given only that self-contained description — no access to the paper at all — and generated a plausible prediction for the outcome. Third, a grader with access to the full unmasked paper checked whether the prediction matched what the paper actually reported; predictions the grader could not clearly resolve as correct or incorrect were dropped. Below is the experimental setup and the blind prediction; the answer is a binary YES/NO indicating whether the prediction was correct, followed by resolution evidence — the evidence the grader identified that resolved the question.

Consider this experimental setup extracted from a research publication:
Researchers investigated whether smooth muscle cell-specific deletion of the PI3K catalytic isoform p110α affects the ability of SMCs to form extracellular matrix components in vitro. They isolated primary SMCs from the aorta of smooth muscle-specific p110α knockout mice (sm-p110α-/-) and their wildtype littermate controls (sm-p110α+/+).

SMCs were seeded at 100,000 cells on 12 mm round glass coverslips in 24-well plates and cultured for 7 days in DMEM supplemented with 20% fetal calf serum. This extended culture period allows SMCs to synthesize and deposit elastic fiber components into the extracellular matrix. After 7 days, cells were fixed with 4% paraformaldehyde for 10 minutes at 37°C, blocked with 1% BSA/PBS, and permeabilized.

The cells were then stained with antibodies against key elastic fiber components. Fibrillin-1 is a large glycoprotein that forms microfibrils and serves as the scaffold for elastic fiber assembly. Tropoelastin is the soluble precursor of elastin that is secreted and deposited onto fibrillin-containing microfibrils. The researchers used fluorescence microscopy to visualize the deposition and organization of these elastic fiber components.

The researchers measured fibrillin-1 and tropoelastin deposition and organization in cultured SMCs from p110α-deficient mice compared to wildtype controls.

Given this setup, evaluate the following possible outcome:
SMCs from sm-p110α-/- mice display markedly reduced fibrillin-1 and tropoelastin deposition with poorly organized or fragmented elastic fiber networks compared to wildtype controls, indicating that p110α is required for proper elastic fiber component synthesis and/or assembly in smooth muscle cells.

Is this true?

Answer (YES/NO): NO